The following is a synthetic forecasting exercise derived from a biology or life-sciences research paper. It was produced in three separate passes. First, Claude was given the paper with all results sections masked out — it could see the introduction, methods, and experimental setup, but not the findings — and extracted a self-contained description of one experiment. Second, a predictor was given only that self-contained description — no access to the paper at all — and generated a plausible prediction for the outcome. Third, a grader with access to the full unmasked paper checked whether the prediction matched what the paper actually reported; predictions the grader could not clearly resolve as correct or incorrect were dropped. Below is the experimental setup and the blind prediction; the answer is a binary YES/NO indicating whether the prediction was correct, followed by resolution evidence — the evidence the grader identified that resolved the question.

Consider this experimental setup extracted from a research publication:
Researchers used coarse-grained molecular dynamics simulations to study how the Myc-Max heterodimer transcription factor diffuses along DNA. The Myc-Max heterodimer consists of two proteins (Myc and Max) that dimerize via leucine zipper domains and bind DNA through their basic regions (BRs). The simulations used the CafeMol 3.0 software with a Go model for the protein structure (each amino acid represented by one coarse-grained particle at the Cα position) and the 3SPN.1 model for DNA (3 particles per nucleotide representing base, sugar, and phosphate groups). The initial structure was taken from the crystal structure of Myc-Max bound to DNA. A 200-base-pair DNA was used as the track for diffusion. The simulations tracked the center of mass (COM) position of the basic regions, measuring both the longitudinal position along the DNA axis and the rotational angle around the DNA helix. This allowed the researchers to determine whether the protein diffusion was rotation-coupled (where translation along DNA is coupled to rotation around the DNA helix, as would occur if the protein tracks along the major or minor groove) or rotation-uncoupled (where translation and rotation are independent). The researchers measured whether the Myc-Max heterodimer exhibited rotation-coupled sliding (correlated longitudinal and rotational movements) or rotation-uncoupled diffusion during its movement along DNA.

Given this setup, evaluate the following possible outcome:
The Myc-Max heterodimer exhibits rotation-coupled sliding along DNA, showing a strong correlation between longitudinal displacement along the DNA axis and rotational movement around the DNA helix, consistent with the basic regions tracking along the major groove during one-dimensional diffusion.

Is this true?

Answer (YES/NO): NO